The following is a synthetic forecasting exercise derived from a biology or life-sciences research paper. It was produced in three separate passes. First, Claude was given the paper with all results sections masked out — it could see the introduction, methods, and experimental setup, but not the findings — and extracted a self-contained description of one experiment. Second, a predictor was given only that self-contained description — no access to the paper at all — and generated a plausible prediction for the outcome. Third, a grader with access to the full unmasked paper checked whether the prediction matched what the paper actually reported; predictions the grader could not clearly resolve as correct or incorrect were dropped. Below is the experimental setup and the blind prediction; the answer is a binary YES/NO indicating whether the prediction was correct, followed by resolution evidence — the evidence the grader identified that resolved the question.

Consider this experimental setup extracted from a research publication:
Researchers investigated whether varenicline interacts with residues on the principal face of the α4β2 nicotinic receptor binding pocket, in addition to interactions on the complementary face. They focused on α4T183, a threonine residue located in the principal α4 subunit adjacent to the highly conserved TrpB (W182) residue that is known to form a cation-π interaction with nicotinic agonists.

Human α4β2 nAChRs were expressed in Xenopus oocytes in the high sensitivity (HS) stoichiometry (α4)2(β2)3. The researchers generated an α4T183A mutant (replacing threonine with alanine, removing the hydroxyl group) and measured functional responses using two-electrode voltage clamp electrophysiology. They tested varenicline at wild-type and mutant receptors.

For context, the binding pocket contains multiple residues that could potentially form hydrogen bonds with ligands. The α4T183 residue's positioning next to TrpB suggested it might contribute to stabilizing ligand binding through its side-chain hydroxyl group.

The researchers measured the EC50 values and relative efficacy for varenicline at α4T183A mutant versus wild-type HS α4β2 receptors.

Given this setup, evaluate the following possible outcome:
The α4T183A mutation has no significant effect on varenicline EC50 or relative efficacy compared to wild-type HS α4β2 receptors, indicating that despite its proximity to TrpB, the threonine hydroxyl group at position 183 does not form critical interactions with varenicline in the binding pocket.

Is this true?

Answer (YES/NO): NO